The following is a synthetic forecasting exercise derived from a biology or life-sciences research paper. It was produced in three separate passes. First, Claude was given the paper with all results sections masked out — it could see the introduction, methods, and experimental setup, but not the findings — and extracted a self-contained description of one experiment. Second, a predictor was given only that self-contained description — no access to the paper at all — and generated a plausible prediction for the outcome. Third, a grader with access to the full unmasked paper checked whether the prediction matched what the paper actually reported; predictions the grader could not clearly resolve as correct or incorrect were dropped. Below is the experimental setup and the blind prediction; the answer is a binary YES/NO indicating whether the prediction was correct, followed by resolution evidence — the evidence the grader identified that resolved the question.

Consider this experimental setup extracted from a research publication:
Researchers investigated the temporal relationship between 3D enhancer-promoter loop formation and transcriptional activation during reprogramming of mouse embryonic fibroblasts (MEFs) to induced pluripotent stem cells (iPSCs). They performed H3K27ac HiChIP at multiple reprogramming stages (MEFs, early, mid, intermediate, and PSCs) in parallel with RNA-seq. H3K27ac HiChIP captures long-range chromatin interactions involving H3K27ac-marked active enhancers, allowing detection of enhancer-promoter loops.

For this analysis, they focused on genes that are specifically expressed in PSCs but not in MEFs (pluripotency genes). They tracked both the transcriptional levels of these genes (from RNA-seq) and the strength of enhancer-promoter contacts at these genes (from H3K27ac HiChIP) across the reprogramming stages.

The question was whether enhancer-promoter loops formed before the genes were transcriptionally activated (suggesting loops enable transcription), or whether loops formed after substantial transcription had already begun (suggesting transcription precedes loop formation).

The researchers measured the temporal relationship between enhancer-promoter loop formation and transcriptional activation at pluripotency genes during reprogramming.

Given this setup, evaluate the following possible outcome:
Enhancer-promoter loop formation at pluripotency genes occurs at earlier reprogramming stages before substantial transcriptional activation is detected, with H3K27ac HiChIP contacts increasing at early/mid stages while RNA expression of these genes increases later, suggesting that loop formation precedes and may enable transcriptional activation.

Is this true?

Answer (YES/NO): NO